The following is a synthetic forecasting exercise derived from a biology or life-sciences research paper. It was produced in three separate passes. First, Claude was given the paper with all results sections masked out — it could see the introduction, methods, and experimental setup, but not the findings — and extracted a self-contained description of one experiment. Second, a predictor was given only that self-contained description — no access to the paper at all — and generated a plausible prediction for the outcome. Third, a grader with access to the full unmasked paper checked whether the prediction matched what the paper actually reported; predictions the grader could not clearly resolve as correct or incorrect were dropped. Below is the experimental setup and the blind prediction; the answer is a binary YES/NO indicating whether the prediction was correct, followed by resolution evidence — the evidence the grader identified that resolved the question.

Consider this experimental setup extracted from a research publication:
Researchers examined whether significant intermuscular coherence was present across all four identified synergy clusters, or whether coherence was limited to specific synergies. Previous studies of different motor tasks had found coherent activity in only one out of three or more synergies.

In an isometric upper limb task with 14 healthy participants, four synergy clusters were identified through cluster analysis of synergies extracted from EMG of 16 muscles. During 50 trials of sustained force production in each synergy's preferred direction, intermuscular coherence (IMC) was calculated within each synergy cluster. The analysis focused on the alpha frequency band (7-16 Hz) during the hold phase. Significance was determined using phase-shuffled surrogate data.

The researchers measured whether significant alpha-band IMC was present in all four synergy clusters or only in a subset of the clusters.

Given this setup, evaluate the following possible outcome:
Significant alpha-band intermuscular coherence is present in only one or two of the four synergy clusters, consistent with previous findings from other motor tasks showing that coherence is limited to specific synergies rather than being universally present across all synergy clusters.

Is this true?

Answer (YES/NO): NO